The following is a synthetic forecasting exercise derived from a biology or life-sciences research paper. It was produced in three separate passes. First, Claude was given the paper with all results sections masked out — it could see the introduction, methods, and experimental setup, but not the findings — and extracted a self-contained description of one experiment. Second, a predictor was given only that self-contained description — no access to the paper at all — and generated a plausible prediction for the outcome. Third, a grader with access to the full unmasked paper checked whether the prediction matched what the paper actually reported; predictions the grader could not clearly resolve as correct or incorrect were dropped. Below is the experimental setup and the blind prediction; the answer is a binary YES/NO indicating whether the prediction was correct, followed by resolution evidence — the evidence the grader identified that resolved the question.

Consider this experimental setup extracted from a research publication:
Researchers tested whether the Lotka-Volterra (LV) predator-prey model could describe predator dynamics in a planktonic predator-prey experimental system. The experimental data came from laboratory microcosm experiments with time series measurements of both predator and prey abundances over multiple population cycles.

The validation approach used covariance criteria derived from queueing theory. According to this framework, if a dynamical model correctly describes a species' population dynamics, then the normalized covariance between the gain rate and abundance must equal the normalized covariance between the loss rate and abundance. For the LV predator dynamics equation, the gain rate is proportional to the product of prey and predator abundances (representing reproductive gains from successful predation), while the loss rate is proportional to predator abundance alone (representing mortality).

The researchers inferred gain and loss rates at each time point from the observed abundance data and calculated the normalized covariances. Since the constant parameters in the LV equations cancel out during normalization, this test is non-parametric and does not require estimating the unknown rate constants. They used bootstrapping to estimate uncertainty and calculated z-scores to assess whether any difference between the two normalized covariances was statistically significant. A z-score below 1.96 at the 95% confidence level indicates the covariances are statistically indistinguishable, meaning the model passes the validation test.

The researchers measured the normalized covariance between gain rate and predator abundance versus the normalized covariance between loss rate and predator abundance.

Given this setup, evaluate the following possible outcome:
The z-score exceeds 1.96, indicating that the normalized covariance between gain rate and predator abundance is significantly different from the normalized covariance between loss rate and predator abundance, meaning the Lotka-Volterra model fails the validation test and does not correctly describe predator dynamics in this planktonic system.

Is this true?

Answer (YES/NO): NO